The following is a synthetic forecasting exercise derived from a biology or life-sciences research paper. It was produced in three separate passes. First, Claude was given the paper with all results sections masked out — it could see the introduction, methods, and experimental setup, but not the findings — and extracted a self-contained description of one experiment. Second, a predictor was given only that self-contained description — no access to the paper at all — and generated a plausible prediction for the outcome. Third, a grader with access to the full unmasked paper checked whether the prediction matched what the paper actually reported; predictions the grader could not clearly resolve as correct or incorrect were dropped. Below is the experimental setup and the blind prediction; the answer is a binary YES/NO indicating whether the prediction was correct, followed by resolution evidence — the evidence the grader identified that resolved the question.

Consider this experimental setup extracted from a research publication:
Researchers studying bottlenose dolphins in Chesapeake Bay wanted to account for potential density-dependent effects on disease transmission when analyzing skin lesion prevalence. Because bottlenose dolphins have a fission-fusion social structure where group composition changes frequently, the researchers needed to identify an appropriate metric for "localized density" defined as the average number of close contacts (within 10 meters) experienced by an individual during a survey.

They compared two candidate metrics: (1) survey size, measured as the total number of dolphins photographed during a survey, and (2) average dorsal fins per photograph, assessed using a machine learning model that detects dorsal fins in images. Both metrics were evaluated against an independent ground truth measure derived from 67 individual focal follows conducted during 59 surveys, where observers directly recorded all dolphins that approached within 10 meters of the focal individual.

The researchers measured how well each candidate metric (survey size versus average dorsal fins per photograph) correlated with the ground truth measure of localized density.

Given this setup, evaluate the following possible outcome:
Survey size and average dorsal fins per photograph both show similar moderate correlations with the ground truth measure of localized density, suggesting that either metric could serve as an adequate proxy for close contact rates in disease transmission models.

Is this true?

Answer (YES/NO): NO